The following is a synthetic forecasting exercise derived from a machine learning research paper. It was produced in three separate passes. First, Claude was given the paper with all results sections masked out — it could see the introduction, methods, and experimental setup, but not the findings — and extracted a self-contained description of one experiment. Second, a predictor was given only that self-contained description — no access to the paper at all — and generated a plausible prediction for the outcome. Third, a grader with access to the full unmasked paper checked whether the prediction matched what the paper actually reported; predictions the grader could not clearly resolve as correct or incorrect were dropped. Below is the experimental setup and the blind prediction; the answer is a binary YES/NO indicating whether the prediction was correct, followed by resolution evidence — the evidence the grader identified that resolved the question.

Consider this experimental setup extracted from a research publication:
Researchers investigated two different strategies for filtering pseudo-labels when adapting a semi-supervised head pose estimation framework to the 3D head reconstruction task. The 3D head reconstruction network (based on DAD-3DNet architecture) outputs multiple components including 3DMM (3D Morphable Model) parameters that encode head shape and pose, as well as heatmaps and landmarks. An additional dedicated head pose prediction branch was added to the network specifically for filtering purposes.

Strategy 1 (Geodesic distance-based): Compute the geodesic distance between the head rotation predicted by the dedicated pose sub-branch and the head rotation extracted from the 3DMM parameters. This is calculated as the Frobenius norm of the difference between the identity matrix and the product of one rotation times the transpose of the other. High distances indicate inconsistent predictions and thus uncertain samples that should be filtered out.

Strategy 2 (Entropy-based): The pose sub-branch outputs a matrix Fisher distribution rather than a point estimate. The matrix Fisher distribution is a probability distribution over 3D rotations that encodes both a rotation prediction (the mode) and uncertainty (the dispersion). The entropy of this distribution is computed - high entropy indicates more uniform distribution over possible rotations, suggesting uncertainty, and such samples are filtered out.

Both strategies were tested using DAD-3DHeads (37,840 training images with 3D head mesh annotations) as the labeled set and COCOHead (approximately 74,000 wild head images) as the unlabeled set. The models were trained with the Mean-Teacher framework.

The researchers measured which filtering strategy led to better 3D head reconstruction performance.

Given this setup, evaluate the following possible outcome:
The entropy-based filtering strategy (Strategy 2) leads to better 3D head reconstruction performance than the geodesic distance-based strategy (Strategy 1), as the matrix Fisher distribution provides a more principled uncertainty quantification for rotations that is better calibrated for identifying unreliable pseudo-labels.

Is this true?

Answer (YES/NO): YES